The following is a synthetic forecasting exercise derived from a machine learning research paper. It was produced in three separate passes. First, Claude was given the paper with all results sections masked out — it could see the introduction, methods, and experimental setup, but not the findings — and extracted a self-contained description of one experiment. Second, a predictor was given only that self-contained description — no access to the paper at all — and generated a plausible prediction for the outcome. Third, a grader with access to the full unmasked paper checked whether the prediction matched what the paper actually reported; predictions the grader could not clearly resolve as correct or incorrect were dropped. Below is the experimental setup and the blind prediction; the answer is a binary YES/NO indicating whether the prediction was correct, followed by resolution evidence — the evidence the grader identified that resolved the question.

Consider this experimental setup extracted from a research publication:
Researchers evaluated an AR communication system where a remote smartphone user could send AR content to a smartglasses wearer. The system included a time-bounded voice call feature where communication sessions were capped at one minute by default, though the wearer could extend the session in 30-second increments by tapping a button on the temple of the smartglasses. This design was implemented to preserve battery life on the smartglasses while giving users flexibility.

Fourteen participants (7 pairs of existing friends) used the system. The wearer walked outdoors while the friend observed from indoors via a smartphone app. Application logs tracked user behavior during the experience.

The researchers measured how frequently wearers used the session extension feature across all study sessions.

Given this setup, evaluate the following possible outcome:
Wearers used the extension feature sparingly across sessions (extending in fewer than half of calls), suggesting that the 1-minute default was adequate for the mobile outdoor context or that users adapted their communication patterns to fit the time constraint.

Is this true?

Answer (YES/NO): NO